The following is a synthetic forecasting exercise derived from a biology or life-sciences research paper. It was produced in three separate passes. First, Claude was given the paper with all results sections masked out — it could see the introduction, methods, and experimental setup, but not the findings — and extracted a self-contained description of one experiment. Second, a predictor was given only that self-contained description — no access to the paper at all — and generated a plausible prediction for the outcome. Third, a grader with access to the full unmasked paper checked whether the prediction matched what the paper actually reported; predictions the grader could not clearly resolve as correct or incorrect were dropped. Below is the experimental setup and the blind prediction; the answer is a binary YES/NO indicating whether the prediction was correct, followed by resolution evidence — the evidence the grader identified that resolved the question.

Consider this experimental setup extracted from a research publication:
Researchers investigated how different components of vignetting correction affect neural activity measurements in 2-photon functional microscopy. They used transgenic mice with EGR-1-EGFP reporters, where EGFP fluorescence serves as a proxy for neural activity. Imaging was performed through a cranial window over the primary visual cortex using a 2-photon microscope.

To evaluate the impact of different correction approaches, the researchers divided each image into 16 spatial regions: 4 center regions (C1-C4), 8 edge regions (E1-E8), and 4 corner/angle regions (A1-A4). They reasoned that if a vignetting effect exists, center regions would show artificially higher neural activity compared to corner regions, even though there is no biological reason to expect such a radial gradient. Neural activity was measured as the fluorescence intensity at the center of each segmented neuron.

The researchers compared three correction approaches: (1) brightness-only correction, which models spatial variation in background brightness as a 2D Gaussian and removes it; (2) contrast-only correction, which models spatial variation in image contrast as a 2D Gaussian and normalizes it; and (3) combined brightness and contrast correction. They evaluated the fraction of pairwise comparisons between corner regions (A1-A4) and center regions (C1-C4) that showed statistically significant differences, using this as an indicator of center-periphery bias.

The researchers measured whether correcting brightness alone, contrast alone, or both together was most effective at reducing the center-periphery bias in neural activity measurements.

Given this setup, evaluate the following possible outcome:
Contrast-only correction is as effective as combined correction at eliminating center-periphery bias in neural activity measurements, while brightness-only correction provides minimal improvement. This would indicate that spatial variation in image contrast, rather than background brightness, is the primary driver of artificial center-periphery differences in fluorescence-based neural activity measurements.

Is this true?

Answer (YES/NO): NO